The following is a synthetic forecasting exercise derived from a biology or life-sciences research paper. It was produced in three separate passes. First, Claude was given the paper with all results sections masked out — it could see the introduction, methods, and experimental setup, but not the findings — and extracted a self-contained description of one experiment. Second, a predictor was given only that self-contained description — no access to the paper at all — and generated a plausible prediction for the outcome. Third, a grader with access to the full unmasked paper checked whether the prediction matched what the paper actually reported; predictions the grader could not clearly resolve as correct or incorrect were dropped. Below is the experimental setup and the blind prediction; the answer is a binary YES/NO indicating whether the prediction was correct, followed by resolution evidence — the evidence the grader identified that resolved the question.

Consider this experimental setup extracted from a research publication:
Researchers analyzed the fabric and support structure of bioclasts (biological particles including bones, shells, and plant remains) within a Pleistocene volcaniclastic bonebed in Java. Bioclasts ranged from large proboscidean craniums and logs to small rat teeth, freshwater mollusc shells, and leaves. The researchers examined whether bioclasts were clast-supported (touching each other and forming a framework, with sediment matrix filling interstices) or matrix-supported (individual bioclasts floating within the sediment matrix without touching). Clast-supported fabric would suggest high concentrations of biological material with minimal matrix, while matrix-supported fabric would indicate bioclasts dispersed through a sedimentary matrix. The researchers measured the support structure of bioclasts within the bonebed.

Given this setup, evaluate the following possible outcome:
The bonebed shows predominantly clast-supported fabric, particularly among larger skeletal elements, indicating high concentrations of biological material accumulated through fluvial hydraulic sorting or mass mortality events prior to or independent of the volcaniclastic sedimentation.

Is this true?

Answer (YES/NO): NO